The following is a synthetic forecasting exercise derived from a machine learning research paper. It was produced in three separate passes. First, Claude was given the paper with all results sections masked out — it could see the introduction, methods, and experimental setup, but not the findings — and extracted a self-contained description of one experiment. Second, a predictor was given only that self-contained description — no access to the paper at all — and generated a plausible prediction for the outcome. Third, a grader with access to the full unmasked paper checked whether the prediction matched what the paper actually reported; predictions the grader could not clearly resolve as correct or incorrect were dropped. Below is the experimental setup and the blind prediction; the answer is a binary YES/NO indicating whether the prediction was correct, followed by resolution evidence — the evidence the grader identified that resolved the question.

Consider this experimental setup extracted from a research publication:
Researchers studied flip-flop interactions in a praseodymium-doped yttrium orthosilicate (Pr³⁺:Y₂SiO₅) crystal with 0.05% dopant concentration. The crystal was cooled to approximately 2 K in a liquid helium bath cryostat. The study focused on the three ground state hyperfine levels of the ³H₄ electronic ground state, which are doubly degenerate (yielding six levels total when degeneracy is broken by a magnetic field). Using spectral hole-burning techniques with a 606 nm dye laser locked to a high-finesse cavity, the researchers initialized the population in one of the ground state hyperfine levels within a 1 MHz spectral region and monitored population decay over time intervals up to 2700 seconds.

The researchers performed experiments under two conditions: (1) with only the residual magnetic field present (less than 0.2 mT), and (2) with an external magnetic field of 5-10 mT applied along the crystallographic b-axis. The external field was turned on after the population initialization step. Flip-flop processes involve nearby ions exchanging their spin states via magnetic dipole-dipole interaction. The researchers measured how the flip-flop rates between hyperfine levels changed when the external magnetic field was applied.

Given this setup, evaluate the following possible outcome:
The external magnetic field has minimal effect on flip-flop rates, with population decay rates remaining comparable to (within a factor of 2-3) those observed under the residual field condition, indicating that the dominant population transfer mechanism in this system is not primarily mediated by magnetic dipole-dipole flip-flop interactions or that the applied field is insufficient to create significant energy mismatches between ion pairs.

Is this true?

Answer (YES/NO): NO